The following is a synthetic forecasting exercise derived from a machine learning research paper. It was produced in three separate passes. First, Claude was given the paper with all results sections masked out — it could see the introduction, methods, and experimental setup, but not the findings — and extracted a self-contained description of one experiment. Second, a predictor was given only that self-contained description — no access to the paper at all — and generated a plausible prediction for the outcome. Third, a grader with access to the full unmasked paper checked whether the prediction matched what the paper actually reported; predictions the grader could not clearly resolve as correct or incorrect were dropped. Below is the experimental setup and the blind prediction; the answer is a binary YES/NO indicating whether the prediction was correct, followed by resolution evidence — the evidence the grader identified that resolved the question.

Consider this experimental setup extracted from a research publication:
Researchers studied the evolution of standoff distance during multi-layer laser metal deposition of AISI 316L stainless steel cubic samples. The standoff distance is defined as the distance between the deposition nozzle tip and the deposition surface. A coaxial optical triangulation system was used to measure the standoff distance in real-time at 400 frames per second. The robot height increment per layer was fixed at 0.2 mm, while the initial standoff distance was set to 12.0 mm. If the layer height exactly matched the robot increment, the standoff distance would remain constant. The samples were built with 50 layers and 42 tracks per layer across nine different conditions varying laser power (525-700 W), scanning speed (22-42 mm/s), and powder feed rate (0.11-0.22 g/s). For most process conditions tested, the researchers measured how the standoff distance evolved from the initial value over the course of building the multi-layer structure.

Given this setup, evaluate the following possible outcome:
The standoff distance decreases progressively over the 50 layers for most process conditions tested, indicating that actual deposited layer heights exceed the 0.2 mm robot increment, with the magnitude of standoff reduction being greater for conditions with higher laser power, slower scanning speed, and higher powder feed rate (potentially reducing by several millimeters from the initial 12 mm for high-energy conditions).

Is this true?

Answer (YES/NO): NO